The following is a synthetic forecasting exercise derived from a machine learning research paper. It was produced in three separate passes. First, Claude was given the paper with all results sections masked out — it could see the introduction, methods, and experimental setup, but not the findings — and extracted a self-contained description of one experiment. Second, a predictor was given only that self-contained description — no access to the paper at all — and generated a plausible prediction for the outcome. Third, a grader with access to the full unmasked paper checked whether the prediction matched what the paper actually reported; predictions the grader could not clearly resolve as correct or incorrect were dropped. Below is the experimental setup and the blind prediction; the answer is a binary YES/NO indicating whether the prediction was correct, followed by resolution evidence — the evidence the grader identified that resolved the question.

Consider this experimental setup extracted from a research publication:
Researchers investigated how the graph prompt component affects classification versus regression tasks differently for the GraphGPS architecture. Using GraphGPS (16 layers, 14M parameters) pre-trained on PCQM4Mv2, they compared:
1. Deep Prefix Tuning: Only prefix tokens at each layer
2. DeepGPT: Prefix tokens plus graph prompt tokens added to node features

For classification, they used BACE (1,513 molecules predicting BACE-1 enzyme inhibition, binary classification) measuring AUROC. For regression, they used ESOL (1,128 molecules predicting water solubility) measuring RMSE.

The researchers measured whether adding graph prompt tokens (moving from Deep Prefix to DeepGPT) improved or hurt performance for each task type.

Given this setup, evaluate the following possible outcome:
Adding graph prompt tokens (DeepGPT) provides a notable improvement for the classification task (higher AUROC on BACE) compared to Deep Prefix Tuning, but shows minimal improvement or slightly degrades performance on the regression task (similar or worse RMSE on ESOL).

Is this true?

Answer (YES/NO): YES